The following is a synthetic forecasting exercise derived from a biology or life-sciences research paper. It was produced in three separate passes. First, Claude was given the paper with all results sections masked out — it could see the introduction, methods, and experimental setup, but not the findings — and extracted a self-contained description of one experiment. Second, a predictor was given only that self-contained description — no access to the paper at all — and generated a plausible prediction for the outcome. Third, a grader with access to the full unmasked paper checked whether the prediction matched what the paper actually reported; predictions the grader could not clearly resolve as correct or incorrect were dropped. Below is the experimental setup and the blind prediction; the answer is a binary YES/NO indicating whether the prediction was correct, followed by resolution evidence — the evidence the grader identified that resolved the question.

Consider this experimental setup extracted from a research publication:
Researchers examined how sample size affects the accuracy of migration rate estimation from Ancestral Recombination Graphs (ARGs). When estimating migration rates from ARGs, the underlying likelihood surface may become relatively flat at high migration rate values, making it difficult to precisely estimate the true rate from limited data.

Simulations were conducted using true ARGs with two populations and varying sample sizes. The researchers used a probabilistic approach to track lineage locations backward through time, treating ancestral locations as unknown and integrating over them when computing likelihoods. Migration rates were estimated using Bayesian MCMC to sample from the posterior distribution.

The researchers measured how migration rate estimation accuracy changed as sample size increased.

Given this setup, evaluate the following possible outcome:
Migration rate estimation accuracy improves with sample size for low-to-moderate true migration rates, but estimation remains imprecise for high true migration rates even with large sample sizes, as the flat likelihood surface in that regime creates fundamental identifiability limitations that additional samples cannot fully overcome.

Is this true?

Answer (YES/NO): NO